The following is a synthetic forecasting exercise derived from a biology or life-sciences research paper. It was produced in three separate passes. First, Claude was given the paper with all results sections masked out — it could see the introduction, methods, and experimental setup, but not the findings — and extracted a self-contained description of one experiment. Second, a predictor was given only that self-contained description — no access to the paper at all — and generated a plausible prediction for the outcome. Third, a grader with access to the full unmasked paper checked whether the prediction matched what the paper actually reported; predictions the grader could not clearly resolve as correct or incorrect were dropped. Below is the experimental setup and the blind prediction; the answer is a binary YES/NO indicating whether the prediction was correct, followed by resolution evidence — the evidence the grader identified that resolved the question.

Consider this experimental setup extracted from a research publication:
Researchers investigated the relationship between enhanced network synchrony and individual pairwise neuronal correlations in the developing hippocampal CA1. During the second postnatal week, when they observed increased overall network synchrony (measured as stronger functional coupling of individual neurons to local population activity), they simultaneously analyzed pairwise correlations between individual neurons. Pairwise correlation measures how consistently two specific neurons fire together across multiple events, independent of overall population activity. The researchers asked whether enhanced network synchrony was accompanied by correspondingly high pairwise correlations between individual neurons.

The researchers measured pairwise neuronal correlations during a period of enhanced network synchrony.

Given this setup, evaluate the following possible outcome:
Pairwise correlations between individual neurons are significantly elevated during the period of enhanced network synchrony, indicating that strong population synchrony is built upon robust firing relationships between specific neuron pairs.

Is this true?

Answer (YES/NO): NO